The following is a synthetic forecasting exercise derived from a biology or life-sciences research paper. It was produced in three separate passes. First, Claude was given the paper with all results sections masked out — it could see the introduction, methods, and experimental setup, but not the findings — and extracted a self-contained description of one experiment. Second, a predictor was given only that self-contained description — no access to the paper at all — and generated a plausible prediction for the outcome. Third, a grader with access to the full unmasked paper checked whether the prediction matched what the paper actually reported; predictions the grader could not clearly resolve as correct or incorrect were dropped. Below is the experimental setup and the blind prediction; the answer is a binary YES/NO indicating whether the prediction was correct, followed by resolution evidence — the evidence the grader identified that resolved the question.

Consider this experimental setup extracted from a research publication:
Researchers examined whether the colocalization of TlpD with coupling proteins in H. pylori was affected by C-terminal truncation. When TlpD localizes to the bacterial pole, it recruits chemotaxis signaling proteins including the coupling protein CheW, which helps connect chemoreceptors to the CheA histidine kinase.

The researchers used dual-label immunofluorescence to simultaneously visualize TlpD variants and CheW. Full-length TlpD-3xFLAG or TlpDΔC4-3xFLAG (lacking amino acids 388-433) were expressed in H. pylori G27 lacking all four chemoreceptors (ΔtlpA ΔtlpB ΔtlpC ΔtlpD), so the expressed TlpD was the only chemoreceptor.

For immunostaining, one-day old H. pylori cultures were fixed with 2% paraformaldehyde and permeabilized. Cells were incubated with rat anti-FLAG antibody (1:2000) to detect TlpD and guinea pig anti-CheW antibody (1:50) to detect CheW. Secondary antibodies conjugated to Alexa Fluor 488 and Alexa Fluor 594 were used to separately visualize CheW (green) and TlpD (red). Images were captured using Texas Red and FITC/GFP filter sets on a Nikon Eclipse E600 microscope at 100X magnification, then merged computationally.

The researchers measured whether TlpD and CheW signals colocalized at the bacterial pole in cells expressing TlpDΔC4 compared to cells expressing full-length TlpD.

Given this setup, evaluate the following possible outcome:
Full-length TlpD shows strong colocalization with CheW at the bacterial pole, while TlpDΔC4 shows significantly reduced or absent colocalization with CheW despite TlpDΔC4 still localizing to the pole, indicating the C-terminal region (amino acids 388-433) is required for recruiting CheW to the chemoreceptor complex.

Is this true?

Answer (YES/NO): NO